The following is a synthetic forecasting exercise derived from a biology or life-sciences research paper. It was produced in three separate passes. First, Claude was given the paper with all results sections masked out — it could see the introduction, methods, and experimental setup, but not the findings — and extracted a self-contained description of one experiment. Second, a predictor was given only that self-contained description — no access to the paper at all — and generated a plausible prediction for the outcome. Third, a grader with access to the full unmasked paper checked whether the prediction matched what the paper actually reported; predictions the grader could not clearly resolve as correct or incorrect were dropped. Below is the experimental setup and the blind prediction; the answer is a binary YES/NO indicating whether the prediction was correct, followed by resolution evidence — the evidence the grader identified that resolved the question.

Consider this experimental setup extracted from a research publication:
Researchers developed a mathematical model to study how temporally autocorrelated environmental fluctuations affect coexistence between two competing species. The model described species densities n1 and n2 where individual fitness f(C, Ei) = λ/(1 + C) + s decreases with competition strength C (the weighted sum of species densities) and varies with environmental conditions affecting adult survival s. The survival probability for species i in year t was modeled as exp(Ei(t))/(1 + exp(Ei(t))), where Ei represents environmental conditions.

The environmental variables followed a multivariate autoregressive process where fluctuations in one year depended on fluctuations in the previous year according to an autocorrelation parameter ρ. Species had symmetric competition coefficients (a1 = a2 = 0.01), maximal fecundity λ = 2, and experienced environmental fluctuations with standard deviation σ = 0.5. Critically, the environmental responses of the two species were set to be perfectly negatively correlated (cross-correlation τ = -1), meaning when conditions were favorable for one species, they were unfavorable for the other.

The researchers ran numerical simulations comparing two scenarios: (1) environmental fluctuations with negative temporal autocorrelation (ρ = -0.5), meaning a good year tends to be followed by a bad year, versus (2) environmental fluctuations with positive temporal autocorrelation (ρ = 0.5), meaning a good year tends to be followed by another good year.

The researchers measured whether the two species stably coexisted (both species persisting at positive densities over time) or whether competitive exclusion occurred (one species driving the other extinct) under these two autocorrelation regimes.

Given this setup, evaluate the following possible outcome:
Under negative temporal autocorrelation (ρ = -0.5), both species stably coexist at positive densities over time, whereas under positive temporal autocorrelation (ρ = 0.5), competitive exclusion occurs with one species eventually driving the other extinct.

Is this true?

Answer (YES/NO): YES